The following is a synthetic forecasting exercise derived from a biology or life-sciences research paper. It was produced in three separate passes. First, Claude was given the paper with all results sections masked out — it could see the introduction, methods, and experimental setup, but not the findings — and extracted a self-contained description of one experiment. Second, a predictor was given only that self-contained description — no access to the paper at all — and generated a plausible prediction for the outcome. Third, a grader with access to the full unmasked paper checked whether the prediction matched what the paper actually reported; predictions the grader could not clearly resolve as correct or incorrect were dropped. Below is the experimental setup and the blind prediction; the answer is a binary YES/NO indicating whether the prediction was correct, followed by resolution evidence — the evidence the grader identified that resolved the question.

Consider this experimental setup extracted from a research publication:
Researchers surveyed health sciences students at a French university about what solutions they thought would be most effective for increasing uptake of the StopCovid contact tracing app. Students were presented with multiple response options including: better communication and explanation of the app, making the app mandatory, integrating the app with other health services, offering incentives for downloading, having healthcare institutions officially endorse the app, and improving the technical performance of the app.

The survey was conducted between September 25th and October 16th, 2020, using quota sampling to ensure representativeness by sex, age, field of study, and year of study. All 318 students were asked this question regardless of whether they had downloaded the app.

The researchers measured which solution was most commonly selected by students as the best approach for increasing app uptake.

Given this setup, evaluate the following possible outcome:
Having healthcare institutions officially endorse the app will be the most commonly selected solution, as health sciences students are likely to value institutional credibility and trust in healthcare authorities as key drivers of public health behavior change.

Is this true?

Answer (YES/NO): NO